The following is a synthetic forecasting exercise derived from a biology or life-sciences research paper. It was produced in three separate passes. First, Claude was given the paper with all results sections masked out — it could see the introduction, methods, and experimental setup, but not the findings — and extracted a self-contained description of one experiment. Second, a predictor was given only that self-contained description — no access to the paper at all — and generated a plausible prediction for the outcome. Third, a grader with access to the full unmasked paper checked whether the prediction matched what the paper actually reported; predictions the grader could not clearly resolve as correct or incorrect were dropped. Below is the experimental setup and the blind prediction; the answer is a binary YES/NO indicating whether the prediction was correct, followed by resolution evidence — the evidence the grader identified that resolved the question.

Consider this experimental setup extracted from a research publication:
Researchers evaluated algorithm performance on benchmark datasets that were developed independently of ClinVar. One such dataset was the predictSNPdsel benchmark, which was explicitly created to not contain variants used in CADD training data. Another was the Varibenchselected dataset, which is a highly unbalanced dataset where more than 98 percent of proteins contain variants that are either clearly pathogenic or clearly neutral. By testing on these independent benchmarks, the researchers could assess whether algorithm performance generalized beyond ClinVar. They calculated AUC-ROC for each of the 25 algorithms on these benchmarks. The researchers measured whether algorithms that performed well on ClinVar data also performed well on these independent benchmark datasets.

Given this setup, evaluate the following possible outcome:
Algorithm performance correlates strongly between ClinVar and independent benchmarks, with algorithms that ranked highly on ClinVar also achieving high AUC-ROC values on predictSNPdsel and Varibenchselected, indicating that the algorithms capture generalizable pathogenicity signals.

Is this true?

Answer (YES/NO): YES